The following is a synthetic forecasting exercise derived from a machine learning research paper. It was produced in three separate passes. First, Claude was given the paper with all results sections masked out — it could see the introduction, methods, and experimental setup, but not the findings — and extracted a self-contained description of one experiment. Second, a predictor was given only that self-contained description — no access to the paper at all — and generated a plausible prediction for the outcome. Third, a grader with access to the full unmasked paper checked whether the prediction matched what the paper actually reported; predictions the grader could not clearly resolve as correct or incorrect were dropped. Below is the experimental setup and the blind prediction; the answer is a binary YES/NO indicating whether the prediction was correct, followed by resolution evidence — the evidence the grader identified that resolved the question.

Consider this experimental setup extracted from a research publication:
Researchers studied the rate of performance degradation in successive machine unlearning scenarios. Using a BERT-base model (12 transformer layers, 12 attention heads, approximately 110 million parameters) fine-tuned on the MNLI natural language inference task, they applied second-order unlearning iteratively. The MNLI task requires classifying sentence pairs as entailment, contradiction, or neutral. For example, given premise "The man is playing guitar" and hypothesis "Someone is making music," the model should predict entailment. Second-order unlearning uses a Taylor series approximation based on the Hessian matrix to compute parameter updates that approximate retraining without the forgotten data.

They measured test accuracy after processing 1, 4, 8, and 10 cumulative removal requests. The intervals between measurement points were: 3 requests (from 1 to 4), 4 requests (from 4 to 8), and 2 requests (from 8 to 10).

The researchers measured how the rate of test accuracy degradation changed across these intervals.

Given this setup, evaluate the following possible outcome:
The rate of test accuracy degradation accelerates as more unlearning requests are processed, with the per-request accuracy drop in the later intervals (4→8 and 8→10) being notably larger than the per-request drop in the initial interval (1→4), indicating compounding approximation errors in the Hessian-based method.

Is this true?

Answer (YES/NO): NO